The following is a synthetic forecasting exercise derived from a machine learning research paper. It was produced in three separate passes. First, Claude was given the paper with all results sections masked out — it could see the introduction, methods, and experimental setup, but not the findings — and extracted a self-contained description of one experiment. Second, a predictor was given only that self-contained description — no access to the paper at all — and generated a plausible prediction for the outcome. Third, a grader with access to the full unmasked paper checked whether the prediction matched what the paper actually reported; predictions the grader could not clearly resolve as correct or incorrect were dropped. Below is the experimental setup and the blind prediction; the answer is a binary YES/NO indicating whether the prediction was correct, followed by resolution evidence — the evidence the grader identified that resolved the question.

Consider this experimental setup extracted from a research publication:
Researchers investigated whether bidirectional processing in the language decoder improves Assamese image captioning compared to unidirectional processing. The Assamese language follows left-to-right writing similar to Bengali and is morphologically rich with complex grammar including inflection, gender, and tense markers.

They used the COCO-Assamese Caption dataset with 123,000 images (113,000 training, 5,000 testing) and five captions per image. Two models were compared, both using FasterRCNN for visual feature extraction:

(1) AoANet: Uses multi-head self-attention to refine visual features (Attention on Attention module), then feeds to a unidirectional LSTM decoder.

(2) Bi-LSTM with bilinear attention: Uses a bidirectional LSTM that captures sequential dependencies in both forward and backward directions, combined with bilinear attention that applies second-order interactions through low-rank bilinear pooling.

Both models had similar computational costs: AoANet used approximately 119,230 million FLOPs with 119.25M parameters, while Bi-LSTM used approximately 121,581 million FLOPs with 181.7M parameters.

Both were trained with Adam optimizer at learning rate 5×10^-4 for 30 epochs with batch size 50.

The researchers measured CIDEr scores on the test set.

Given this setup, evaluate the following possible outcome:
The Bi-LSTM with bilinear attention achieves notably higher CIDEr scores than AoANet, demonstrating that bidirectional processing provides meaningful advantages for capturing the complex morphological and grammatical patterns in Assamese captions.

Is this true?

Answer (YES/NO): NO